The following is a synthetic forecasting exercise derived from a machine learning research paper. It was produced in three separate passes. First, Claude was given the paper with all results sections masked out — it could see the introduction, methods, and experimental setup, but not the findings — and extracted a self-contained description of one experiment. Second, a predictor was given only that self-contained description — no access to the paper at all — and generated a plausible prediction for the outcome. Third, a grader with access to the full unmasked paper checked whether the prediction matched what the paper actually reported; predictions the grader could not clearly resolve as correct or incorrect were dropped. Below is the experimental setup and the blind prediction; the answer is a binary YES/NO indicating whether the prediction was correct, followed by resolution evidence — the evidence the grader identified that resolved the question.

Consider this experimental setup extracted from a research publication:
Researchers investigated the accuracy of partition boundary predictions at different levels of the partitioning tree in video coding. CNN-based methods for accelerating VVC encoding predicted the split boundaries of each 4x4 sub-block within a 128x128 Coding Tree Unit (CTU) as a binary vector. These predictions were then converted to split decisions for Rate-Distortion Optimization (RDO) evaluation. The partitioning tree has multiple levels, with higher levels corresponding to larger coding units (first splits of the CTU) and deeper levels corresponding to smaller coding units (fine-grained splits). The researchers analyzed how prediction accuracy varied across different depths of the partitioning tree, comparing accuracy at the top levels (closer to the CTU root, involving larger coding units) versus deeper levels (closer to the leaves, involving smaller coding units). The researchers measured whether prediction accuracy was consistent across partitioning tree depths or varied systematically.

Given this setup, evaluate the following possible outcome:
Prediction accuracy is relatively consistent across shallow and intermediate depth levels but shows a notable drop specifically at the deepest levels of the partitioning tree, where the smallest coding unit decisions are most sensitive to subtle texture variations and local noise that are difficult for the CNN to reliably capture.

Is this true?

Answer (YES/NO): NO